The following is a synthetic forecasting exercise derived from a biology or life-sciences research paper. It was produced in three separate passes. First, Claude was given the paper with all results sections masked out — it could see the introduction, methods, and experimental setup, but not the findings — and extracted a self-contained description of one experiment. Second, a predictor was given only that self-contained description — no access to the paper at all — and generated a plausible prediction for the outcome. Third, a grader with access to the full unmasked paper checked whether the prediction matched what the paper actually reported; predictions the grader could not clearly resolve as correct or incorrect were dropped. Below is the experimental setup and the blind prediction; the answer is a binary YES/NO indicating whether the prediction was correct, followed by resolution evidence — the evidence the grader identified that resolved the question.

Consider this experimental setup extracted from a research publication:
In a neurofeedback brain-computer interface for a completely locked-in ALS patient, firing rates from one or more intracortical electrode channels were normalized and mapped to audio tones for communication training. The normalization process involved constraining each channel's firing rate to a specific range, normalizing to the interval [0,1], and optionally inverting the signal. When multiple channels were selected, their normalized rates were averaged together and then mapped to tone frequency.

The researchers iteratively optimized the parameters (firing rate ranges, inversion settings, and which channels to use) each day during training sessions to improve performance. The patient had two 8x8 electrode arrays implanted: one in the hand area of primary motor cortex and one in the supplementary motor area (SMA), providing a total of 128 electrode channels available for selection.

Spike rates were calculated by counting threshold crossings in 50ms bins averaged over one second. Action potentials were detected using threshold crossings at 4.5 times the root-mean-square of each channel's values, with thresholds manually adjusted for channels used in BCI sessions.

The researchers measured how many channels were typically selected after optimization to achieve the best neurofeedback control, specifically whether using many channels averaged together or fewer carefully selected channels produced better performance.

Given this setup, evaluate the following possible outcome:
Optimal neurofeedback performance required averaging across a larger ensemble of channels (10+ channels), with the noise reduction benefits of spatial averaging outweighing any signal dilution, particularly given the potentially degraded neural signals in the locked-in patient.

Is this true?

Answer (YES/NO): NO